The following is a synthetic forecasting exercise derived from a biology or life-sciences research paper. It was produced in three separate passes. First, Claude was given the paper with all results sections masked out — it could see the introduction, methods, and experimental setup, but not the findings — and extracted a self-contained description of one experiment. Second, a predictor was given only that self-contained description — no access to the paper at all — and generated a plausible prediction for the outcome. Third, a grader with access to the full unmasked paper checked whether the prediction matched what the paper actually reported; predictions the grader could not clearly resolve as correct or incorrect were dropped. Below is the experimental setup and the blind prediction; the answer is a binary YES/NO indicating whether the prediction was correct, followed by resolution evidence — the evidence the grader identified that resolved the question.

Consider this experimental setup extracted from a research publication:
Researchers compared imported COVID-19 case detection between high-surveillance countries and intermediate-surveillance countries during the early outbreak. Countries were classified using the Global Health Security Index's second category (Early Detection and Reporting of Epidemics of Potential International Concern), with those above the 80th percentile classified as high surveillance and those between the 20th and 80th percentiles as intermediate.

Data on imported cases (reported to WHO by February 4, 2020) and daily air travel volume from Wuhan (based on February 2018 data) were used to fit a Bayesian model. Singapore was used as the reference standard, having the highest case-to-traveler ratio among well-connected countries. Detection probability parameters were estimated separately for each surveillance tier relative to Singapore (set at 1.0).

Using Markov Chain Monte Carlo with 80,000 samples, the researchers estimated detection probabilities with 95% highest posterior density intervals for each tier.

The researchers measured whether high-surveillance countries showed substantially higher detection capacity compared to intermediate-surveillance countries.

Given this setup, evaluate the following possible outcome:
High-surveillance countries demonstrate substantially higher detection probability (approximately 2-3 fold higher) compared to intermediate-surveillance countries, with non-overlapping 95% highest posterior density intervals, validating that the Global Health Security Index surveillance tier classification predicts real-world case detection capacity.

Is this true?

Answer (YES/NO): NO